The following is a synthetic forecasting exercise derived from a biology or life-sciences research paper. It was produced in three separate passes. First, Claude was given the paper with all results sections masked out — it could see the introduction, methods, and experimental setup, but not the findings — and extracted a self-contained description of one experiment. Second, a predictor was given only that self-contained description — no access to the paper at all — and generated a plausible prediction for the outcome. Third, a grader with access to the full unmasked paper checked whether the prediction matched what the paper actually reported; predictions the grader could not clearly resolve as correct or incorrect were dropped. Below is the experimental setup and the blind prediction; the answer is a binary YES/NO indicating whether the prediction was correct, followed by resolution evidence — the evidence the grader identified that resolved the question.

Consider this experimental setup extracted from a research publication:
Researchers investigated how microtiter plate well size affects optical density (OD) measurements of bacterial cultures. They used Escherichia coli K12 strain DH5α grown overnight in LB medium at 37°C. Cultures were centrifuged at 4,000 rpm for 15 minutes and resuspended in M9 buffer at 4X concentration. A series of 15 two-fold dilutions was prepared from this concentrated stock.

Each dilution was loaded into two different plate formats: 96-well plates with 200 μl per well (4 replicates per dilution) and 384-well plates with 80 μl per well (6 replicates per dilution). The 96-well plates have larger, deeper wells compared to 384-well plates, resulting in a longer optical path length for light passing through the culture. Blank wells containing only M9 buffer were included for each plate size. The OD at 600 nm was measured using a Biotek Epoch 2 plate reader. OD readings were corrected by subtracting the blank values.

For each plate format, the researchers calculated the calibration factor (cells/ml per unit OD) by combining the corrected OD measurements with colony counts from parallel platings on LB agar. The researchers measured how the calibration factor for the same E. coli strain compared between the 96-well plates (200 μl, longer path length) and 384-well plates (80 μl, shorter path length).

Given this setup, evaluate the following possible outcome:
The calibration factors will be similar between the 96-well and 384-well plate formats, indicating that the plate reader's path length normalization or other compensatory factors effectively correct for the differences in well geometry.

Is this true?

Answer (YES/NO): NO